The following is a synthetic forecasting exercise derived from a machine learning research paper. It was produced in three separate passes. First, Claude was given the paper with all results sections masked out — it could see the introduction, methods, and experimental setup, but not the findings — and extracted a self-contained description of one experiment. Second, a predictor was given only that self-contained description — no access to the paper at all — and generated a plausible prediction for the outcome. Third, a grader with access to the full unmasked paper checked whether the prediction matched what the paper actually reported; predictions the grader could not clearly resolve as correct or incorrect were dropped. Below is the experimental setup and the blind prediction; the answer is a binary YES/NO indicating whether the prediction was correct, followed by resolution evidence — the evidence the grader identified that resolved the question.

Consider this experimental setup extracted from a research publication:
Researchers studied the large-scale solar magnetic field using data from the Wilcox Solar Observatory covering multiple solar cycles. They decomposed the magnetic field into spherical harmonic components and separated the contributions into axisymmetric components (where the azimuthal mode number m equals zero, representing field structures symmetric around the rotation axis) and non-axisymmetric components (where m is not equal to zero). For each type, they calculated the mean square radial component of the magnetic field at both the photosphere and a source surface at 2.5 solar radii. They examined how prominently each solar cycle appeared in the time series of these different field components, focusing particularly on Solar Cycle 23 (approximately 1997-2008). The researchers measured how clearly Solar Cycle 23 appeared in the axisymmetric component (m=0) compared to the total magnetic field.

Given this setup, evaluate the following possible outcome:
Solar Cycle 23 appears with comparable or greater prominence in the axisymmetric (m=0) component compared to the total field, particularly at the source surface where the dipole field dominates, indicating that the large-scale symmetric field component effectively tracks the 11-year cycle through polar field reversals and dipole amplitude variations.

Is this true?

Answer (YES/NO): NO